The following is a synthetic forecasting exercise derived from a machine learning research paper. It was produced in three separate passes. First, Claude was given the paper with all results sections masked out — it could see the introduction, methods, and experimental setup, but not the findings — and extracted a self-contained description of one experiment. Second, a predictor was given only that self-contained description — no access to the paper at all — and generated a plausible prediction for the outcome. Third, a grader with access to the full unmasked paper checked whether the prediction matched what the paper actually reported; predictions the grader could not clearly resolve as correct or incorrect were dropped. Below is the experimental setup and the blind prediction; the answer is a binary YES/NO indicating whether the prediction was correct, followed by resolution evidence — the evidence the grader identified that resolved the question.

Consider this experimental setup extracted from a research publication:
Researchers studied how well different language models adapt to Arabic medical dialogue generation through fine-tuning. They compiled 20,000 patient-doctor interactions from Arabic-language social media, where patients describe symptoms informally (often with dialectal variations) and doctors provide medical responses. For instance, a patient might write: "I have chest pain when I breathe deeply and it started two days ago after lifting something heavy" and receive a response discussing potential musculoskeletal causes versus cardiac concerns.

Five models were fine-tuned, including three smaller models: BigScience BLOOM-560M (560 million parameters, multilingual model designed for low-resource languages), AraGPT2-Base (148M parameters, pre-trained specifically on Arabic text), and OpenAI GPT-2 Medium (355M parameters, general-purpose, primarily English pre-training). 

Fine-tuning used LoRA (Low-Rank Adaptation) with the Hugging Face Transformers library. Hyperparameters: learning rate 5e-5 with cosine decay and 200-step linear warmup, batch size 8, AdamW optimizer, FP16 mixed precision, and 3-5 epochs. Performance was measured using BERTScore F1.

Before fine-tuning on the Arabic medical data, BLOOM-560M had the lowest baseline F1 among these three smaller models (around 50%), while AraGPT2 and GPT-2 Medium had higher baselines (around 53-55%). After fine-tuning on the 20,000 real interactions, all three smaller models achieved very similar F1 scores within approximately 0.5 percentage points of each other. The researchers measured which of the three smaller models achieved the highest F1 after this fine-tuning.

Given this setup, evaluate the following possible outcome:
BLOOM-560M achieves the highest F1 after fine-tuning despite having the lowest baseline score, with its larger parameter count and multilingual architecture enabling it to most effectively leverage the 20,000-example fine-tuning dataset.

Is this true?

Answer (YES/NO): YES